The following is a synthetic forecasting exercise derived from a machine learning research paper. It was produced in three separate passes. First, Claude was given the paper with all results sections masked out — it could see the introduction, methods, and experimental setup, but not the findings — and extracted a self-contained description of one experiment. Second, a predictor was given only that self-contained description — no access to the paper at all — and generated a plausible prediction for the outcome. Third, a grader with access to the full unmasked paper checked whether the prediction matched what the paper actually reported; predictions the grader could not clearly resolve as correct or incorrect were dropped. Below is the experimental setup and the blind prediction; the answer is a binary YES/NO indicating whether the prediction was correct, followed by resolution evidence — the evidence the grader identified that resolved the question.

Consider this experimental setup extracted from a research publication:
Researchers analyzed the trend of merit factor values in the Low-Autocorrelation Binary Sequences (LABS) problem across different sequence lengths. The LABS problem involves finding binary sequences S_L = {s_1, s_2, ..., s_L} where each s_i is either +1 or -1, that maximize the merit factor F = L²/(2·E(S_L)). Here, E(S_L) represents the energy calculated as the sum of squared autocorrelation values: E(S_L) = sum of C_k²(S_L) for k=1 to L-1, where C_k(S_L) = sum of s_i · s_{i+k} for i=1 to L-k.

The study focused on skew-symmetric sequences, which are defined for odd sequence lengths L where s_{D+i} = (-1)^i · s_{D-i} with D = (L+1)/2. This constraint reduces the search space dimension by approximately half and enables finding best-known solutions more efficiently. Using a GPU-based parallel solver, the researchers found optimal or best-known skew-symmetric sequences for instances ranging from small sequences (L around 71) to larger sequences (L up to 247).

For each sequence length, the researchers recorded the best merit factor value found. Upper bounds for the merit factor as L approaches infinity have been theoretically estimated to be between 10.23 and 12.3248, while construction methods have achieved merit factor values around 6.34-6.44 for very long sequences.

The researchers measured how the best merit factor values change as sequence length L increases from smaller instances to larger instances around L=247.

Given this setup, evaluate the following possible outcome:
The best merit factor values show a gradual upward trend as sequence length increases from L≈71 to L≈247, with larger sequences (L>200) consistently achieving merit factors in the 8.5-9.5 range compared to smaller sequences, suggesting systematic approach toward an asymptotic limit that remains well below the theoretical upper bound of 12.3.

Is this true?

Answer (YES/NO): YES